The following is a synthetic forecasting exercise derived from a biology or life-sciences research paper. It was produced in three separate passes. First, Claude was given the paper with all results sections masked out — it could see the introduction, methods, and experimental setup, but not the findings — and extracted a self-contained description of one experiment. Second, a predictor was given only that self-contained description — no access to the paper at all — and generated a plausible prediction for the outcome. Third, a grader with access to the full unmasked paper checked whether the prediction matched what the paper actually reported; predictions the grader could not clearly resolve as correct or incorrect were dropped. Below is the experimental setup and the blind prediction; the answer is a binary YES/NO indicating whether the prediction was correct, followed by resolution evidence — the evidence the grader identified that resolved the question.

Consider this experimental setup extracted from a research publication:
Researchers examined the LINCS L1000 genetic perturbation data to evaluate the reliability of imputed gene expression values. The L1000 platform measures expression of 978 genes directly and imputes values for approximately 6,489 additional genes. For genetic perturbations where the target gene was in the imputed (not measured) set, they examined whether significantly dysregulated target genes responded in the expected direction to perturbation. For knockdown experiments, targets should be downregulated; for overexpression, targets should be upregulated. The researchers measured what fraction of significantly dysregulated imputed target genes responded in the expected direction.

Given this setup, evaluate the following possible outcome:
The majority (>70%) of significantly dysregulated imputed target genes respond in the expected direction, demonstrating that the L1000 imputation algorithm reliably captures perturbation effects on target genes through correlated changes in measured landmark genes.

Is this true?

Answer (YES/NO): NO